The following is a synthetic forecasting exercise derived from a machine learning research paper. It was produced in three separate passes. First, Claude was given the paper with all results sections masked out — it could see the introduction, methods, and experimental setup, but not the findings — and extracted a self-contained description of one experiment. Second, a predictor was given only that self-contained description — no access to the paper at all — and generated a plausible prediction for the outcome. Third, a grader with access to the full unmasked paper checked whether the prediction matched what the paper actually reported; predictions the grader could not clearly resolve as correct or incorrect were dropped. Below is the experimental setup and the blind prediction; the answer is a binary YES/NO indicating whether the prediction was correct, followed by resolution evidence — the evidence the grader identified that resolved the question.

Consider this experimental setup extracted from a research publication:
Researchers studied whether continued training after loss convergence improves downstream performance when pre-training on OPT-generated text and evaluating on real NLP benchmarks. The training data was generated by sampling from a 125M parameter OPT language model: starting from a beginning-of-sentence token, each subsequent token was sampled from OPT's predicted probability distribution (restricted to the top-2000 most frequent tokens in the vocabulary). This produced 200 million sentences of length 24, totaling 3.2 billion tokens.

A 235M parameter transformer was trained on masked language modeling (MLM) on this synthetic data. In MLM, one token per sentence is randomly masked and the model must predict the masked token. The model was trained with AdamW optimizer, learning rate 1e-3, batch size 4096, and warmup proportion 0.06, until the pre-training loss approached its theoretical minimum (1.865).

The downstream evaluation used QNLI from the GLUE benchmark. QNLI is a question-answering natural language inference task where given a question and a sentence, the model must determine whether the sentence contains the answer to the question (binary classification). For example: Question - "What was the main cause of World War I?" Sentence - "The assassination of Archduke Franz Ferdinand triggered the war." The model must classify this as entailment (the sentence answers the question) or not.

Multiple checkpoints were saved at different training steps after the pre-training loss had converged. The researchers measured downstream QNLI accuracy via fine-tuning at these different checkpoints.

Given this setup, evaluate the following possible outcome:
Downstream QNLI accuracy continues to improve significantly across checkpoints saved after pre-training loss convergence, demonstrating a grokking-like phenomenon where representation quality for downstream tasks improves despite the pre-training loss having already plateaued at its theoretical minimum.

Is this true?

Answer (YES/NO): YES